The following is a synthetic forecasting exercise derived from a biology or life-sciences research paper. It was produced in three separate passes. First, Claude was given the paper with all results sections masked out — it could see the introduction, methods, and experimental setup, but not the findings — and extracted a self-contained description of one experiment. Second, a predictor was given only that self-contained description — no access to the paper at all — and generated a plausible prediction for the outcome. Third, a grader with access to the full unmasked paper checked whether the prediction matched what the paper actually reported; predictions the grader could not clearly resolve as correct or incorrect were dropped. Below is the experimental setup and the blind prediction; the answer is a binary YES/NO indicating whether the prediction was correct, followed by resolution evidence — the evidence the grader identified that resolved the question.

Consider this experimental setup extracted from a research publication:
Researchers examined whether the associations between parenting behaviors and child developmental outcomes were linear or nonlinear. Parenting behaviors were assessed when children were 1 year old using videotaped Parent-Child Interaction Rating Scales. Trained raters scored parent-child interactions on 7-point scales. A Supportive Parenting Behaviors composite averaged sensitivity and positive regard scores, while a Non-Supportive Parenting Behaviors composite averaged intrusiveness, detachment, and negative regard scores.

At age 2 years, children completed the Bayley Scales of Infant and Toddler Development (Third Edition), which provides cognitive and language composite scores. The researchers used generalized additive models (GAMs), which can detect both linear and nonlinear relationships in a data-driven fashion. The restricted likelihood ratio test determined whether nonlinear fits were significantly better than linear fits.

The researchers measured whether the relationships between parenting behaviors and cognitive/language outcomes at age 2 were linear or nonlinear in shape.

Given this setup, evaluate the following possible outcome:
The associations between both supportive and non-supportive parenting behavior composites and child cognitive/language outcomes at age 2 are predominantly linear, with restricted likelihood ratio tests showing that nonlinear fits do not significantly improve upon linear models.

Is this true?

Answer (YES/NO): NO